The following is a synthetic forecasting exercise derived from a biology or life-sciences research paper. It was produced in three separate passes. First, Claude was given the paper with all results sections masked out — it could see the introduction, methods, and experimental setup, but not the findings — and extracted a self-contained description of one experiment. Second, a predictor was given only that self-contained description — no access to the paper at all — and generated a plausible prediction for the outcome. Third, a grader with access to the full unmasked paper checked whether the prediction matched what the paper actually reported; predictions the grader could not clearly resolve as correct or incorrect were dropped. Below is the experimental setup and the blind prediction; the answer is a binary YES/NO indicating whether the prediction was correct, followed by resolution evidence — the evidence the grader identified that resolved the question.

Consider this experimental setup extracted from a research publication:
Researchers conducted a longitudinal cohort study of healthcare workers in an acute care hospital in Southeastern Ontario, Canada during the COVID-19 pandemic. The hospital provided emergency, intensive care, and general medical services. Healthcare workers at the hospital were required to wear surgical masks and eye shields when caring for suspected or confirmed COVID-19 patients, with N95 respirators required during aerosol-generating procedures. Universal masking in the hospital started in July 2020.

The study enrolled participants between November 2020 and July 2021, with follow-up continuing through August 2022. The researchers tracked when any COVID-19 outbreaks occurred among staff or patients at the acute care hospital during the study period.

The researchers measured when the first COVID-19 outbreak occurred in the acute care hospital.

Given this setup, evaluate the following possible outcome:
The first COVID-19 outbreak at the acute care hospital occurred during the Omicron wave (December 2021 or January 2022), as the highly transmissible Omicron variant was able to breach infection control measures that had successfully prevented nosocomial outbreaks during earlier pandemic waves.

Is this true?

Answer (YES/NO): NO